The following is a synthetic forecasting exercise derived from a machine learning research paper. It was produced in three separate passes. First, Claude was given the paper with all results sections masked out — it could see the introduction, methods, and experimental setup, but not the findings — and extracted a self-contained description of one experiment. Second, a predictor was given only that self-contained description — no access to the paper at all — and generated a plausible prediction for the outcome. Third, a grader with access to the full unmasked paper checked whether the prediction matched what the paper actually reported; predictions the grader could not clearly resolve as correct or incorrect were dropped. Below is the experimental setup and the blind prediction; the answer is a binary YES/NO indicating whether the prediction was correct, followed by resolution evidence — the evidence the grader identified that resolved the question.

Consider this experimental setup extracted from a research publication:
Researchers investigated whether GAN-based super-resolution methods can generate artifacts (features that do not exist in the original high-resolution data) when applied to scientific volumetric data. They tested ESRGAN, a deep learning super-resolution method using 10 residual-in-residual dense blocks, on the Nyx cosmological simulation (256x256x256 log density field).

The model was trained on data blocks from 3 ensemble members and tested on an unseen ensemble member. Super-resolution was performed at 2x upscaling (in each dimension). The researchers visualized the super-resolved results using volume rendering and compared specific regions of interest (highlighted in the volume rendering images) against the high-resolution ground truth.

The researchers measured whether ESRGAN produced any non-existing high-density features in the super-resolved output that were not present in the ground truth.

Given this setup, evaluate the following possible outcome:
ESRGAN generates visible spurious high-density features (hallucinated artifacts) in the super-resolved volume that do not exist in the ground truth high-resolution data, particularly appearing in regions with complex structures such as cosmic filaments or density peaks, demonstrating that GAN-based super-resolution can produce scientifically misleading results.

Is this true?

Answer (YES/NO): YES